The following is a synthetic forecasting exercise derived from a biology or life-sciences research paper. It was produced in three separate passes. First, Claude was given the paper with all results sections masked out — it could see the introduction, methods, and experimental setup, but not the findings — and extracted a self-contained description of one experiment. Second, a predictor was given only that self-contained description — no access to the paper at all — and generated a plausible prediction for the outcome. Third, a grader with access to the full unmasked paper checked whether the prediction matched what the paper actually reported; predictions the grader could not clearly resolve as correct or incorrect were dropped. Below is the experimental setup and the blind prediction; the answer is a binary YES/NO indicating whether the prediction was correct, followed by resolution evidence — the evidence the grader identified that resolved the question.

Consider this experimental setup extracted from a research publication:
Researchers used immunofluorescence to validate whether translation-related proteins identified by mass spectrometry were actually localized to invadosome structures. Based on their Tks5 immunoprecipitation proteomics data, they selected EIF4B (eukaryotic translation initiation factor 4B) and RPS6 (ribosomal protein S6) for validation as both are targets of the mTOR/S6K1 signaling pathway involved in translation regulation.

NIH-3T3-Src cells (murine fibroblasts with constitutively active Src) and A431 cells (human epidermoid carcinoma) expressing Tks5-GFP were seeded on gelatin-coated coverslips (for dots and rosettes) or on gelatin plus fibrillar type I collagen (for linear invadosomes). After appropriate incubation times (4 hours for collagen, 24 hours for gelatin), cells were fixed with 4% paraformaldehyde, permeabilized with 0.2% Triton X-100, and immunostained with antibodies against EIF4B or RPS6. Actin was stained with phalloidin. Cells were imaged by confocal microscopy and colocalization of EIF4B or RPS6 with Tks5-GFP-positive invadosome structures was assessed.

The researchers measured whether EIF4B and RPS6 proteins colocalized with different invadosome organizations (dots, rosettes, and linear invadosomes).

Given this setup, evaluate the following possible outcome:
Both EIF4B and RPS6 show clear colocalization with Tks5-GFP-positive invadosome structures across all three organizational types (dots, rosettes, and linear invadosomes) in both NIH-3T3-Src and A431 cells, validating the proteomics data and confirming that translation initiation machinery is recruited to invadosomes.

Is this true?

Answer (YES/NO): YES